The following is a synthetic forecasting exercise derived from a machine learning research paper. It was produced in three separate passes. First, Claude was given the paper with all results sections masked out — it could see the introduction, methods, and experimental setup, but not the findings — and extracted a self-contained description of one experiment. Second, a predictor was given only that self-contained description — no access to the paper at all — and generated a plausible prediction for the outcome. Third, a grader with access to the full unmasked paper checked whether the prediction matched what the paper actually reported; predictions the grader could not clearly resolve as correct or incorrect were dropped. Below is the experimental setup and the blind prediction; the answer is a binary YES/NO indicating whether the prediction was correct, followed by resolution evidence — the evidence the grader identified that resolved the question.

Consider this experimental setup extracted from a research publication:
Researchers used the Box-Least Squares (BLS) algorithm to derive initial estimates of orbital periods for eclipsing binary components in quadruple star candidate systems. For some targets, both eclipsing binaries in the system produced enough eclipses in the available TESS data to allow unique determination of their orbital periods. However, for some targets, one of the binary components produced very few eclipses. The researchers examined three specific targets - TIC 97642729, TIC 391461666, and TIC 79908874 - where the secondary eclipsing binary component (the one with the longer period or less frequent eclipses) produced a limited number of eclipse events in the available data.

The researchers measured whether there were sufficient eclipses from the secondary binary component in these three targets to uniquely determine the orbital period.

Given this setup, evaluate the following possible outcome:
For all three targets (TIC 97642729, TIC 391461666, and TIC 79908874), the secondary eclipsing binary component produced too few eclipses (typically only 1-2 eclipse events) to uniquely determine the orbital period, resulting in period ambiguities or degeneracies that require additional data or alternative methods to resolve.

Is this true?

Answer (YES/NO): NO